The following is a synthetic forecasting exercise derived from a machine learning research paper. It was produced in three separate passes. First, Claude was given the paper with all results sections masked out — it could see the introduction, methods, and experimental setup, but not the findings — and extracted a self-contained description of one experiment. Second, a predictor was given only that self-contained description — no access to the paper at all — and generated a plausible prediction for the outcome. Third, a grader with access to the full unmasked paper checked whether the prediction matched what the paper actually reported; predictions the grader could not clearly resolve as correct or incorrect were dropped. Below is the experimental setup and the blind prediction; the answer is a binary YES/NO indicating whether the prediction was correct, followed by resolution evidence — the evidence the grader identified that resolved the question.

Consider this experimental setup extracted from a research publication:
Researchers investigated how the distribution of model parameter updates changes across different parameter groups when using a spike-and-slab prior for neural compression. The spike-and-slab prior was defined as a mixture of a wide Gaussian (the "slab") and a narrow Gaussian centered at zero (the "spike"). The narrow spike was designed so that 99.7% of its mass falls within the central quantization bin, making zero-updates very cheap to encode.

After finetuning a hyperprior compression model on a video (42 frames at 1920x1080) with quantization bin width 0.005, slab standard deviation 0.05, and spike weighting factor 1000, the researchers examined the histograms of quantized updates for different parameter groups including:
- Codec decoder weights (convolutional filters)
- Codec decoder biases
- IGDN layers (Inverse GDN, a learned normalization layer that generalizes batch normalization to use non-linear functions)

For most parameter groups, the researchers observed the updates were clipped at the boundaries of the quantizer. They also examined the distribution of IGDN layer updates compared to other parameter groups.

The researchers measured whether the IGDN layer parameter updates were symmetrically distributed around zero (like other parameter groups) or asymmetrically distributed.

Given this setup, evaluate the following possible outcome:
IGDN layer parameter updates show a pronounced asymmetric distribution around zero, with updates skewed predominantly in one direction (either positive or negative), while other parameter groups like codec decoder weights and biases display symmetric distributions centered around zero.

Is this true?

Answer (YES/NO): YES